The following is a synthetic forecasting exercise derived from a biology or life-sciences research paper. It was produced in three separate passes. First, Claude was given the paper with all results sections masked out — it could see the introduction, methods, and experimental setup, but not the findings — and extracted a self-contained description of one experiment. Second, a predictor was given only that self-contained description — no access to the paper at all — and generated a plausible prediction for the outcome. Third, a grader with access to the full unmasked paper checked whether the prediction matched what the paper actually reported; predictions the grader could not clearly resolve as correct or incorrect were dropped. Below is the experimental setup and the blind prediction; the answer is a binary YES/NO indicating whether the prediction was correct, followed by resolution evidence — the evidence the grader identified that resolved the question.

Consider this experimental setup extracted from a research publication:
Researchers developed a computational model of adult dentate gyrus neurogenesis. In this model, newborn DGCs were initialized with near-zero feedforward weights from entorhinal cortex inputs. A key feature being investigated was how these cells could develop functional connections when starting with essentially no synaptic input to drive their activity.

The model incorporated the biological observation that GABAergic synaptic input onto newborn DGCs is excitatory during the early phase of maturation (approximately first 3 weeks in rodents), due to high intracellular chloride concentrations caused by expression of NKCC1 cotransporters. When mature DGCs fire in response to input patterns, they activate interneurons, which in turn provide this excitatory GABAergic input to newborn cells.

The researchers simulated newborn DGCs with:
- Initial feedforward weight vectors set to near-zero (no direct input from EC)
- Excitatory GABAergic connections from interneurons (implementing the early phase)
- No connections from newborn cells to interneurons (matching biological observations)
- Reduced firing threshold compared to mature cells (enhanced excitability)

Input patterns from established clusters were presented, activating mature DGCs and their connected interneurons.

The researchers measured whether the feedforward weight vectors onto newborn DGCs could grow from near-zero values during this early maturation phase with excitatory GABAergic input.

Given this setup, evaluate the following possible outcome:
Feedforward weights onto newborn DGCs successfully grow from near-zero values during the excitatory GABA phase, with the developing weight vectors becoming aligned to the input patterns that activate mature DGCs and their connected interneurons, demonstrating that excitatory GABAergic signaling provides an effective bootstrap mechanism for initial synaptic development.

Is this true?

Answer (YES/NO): YES